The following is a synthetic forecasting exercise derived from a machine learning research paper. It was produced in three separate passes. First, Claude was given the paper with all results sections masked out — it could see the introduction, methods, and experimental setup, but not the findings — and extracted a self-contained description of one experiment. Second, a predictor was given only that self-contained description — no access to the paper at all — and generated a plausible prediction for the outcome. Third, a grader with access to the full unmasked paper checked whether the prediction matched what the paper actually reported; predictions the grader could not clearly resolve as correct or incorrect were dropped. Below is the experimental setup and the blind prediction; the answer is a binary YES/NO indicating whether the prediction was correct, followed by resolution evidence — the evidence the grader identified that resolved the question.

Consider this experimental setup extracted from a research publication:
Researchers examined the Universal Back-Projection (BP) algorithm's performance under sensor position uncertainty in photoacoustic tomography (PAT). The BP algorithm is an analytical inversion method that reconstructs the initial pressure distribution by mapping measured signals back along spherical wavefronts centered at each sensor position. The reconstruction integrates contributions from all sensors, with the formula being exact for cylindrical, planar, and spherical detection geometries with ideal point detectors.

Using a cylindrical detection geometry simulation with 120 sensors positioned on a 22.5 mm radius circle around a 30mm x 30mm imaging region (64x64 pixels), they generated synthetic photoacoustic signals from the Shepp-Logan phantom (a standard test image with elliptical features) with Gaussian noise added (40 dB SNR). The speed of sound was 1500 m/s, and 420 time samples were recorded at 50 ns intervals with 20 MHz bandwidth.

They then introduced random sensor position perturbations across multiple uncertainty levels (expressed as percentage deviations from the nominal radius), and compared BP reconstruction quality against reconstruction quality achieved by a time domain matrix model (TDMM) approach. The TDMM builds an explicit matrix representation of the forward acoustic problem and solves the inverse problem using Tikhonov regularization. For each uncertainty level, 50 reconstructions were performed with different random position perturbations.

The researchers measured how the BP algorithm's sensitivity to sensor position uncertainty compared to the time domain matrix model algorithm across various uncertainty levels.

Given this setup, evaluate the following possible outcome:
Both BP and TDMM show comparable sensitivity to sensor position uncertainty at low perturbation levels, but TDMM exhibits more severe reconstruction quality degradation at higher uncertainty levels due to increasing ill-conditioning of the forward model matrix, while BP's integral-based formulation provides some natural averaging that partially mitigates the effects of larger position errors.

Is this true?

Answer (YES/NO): NO